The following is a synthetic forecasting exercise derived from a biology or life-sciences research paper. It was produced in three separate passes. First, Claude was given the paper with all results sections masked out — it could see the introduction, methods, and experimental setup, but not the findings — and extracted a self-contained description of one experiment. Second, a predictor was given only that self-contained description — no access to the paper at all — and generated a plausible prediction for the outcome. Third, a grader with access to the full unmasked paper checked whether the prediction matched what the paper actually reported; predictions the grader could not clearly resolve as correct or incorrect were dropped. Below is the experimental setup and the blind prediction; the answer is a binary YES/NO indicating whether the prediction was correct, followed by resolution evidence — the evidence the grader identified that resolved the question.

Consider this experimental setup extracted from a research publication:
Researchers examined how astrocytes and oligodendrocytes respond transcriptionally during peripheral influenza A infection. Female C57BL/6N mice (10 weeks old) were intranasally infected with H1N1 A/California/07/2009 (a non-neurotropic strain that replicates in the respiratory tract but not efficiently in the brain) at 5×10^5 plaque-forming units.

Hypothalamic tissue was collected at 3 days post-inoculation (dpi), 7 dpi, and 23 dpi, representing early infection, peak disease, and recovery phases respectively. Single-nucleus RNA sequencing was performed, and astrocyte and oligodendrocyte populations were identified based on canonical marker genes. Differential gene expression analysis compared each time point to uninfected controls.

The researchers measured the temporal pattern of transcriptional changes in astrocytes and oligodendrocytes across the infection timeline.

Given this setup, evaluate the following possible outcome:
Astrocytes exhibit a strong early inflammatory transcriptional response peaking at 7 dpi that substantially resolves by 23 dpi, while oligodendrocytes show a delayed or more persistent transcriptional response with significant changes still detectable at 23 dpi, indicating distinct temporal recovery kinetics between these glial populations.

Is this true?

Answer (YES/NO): NO